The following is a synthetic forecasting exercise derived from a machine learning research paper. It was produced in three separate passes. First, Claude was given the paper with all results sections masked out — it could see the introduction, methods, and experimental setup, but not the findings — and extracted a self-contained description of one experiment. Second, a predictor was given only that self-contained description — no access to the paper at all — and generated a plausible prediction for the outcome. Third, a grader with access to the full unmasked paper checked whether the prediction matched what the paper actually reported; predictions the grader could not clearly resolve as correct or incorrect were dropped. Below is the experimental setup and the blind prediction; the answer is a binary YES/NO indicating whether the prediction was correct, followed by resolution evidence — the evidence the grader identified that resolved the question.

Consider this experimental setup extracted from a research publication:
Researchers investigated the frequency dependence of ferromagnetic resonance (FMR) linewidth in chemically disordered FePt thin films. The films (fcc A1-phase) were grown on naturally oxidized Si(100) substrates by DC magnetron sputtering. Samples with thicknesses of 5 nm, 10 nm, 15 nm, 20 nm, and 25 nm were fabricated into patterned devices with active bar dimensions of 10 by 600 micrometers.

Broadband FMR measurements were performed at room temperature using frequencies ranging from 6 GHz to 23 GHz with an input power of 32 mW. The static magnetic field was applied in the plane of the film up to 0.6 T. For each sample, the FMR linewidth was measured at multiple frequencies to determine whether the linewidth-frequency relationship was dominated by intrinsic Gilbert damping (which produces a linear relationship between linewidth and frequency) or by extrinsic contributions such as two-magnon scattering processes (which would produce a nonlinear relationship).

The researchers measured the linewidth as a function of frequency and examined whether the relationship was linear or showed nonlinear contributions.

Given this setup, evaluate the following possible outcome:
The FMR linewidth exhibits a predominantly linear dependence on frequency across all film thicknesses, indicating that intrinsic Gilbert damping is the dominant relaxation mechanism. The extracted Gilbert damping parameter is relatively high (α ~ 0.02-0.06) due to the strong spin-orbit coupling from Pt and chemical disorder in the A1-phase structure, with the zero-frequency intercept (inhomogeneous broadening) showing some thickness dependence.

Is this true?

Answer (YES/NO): NO